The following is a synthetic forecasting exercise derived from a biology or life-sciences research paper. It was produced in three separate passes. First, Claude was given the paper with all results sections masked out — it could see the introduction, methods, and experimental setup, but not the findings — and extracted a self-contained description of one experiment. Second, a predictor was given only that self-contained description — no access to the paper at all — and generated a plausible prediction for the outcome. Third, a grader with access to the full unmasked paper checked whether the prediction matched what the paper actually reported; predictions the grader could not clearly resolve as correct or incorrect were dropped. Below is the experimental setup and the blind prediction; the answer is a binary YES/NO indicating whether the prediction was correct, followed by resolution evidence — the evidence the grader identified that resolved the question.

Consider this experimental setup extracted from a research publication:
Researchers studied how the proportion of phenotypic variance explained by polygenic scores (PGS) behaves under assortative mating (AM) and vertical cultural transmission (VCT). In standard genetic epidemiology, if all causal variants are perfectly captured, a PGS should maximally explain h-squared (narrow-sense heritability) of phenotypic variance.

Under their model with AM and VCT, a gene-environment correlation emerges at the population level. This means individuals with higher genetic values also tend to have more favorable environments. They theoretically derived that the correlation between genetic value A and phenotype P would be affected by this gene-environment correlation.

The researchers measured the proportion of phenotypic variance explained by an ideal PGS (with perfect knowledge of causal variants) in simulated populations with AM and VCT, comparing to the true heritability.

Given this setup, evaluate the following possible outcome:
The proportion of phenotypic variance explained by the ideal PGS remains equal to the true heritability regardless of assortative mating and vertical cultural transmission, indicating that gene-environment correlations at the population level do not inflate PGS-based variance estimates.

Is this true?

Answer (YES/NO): NO